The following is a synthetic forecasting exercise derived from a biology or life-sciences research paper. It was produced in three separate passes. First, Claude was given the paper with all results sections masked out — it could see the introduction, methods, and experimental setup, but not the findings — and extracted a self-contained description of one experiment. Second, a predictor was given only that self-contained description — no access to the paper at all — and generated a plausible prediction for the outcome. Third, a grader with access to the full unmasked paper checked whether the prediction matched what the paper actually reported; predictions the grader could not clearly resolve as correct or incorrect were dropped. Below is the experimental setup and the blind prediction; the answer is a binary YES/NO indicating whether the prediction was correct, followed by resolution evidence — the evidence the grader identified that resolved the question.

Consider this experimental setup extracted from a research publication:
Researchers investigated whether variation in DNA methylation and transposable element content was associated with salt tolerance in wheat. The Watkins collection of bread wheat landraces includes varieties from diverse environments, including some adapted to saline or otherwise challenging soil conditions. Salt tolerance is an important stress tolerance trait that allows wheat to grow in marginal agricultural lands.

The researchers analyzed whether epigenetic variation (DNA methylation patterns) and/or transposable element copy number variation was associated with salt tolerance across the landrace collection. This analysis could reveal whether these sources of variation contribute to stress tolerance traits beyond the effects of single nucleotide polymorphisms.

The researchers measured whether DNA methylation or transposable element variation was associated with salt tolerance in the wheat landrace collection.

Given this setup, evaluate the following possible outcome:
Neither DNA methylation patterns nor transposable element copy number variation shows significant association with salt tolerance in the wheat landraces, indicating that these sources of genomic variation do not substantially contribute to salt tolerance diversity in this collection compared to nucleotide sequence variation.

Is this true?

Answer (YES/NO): NO